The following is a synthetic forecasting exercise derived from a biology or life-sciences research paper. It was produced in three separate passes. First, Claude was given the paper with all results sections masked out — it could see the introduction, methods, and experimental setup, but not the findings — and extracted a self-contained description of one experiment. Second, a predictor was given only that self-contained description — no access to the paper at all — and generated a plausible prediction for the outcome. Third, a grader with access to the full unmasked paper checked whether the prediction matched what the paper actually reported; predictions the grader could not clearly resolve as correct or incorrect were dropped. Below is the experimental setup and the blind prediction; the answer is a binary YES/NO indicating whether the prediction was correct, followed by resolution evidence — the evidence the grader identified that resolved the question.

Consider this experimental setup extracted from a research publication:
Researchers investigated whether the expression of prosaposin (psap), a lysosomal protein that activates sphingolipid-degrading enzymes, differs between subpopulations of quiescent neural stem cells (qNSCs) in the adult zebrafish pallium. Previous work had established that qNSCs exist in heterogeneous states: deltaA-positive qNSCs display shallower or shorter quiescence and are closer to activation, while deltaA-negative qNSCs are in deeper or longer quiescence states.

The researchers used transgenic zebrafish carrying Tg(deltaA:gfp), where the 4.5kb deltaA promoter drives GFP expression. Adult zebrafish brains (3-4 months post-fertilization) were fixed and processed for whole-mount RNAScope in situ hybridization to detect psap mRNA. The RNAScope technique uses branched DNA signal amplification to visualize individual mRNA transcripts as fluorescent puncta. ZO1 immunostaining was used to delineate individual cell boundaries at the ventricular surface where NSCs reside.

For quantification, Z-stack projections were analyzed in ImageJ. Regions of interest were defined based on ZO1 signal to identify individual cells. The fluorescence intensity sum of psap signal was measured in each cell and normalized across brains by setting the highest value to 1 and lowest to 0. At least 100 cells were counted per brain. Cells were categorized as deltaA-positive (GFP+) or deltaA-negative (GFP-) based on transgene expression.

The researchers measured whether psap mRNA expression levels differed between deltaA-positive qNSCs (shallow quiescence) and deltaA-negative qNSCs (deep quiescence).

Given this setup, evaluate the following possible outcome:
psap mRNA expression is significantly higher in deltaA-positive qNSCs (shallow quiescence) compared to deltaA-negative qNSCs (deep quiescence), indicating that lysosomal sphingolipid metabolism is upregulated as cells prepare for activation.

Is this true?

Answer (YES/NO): NO